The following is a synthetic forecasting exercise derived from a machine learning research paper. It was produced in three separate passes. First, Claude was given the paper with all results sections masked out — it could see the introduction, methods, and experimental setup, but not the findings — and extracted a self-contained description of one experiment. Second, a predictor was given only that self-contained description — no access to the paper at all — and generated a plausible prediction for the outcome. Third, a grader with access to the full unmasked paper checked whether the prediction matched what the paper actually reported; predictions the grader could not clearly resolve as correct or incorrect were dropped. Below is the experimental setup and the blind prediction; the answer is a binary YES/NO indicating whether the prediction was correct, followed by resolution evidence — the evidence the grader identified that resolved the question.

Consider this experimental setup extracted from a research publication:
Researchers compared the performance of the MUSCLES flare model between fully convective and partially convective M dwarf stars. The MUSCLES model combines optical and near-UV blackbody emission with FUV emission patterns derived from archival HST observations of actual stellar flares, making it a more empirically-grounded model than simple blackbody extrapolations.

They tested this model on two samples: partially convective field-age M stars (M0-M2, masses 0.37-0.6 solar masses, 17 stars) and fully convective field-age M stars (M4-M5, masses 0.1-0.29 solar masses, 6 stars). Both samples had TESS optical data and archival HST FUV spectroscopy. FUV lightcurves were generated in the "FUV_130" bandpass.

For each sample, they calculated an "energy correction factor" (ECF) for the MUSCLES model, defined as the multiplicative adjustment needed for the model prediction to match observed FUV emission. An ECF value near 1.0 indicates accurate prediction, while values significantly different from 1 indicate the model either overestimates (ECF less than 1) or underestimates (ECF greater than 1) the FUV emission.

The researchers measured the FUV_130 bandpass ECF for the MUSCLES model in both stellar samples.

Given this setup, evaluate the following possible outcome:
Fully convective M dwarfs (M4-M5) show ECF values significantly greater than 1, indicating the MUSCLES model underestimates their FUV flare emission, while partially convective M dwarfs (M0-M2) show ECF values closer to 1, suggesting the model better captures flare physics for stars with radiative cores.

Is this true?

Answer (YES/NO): NO